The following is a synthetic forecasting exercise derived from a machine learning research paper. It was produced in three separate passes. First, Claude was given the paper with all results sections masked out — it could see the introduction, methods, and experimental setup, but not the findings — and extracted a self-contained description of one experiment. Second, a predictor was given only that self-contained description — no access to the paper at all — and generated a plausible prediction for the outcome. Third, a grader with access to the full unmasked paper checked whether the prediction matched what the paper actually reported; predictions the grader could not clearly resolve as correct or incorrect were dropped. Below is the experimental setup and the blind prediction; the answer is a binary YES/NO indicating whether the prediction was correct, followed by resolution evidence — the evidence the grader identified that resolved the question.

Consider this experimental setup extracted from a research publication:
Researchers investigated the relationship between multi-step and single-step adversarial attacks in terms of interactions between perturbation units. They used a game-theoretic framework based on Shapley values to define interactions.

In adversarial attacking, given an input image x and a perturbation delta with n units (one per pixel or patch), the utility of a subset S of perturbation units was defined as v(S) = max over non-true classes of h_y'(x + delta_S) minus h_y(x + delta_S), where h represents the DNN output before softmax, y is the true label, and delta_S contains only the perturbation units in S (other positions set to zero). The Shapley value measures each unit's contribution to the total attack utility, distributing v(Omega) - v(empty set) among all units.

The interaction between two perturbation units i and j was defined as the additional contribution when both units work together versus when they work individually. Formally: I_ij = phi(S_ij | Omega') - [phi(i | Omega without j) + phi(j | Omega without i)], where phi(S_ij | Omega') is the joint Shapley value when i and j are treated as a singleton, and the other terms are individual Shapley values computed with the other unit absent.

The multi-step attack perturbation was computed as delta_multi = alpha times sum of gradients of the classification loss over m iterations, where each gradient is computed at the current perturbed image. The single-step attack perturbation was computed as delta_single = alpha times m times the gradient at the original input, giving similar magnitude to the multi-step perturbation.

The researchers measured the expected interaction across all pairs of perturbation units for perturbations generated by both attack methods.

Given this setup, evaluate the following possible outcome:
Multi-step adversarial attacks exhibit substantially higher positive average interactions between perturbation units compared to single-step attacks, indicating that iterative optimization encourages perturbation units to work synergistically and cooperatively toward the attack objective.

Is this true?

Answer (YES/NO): NO